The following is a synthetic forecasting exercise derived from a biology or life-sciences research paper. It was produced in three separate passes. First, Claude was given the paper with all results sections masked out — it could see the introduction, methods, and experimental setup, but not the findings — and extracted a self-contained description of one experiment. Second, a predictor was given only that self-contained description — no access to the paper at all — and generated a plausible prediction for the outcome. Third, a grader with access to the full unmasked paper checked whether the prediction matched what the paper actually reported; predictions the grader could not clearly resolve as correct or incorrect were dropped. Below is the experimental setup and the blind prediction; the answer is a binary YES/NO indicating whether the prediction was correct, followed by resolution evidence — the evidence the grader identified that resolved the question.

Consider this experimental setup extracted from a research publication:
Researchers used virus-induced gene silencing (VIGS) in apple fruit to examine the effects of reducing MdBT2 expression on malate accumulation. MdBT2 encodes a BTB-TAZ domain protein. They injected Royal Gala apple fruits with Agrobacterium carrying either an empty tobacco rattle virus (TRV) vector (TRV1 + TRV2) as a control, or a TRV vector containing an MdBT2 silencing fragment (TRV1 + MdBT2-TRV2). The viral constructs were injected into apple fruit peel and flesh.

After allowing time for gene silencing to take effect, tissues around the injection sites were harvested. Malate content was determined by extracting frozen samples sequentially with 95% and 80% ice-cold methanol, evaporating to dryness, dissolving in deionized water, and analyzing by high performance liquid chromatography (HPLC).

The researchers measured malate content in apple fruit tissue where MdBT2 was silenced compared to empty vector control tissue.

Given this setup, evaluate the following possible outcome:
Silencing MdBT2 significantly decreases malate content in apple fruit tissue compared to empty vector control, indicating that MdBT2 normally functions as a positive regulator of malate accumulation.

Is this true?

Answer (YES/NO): NO